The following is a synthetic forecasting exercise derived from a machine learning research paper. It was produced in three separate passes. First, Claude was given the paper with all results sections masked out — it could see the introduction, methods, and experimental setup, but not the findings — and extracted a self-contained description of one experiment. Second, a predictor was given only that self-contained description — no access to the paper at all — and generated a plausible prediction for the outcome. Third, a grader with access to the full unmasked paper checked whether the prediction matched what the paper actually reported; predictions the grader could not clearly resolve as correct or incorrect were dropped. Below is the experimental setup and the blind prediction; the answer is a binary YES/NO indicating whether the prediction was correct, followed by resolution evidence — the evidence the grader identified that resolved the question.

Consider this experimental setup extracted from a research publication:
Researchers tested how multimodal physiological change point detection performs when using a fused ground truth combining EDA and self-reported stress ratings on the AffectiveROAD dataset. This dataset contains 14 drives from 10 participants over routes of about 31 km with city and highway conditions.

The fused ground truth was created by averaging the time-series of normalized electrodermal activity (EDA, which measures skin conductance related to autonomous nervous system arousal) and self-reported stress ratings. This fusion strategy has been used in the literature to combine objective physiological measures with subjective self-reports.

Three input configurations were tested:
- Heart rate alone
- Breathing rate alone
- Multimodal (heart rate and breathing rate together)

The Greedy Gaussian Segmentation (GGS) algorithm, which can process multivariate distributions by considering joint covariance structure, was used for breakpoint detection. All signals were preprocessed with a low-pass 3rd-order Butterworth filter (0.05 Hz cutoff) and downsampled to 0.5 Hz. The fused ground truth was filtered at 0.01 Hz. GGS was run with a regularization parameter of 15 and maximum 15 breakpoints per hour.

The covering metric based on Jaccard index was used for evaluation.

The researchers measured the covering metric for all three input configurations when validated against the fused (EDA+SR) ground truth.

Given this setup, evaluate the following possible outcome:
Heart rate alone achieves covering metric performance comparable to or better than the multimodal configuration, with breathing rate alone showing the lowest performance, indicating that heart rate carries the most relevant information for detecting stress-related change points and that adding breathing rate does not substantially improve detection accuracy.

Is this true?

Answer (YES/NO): NO